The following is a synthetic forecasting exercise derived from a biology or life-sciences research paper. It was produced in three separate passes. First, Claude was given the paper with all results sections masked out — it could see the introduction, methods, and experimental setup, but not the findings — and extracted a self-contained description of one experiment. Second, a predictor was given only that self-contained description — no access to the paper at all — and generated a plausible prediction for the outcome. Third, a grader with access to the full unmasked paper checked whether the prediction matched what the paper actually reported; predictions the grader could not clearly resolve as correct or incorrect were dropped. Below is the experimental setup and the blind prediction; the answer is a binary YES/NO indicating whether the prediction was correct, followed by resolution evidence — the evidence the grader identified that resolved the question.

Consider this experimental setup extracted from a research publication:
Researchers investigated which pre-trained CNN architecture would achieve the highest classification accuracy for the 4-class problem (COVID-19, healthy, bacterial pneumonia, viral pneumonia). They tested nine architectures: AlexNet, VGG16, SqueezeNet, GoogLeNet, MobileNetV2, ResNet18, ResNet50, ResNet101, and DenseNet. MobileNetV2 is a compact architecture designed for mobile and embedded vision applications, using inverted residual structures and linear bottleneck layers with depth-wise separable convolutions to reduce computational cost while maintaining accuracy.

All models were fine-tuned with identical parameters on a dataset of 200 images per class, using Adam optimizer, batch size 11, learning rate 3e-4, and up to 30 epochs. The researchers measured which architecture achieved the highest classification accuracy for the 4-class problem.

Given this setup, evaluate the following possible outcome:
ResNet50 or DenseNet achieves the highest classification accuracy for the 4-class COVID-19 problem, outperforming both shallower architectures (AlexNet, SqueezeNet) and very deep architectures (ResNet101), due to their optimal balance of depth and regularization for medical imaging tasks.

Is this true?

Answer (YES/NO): NO